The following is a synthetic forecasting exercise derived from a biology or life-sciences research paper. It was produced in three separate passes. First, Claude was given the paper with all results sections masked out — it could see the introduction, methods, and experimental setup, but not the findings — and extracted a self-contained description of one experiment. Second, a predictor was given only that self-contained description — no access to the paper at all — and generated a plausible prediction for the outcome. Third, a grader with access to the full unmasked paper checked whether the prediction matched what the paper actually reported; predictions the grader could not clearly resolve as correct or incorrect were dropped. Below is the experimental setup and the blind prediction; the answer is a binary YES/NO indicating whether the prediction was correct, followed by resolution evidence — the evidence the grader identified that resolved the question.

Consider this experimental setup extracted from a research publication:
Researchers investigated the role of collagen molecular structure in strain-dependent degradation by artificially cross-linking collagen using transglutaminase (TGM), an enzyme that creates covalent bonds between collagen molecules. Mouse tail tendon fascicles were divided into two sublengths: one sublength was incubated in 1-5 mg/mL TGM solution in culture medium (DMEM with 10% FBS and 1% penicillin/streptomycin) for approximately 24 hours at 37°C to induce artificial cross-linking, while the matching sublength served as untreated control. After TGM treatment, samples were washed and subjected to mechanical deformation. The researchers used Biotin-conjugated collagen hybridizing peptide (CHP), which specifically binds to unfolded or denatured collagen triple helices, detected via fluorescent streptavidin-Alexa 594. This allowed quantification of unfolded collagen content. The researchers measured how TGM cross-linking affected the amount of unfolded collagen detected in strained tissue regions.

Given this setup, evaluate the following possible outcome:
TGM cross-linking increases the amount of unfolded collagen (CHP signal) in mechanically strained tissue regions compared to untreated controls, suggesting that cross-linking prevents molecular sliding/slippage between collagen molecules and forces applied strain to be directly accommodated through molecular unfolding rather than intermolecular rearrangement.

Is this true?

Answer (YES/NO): YES